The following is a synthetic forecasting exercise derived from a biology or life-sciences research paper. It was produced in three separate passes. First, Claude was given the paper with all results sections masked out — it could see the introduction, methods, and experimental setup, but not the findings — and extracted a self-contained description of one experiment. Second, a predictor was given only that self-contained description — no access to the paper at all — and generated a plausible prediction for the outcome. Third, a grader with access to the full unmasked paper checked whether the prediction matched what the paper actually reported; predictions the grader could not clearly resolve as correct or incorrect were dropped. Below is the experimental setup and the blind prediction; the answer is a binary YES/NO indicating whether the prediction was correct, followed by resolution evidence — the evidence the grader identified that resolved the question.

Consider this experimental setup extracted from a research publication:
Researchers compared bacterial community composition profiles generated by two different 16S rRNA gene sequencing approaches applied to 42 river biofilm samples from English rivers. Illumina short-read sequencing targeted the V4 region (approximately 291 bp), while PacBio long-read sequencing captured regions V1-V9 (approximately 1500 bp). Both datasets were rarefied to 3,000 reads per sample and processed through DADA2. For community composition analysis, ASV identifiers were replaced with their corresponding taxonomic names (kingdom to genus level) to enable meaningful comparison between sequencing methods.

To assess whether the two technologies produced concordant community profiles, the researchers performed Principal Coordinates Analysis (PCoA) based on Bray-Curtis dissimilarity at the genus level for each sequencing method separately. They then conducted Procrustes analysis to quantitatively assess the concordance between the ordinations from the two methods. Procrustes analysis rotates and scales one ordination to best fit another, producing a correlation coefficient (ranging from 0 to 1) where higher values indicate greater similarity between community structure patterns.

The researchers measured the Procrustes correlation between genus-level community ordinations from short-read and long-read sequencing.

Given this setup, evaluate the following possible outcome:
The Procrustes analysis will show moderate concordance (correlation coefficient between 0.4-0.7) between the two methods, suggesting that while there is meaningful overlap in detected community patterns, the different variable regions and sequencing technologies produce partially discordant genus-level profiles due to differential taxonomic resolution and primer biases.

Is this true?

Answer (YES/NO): NO